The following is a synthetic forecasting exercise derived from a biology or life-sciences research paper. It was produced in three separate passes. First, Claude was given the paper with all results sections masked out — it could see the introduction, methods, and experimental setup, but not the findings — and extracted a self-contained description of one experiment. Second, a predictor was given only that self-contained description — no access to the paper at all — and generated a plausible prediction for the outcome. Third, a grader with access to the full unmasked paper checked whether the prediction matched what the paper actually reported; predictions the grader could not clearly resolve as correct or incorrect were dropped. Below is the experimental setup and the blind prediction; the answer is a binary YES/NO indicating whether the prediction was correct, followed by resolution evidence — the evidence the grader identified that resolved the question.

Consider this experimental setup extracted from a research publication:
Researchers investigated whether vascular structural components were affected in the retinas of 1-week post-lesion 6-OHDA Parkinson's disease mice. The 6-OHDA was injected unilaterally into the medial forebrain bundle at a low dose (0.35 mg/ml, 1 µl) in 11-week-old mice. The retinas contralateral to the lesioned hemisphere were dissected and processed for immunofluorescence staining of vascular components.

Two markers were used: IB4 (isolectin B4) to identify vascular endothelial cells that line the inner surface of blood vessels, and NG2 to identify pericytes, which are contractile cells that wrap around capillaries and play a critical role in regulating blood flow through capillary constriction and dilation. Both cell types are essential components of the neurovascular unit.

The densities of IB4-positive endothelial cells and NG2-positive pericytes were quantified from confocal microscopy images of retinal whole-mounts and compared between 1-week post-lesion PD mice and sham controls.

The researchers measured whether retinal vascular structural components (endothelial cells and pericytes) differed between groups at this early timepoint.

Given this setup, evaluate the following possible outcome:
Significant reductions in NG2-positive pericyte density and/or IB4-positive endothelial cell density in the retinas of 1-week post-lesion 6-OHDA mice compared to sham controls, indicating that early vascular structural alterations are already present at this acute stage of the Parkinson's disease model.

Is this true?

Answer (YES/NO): NO